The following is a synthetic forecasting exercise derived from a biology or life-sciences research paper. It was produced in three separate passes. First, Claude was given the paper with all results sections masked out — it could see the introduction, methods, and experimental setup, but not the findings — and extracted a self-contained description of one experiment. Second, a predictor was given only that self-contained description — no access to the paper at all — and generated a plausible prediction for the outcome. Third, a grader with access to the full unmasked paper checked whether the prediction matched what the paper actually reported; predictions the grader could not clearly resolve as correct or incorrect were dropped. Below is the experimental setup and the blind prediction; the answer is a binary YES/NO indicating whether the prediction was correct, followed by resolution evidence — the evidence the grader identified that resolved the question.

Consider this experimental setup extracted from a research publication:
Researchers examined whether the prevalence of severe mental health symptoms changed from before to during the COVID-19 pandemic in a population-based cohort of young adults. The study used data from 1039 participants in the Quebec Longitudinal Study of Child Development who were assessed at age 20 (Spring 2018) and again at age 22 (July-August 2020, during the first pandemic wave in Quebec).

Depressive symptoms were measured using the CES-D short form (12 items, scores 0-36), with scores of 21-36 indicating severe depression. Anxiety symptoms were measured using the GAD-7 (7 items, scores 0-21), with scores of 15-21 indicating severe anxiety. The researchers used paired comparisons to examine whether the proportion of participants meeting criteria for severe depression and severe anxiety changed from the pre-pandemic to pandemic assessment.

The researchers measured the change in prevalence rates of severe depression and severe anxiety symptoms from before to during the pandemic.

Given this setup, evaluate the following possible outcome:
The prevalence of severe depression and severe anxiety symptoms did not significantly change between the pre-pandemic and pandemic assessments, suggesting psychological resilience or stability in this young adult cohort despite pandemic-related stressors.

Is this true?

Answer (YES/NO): NO